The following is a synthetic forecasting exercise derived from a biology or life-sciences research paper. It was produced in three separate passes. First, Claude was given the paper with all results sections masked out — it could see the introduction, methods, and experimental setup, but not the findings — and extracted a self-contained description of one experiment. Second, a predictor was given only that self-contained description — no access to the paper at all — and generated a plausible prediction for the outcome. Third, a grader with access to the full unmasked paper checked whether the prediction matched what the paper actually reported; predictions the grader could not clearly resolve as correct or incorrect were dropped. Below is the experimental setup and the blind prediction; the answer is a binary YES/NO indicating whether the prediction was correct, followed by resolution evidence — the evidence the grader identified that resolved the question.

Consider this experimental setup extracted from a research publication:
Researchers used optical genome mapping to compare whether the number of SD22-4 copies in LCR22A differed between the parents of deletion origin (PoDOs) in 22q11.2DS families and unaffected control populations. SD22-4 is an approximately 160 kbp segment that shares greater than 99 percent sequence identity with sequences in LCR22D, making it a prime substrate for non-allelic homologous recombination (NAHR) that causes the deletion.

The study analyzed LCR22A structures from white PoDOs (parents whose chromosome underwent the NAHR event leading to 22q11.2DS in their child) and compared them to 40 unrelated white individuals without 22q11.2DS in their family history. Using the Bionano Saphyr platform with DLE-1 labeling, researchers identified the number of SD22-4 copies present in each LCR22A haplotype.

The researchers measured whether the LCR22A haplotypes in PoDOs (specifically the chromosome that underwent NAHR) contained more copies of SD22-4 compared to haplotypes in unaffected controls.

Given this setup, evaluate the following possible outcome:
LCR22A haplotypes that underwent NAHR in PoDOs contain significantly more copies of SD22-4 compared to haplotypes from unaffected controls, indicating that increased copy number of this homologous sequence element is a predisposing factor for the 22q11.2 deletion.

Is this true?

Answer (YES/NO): NO